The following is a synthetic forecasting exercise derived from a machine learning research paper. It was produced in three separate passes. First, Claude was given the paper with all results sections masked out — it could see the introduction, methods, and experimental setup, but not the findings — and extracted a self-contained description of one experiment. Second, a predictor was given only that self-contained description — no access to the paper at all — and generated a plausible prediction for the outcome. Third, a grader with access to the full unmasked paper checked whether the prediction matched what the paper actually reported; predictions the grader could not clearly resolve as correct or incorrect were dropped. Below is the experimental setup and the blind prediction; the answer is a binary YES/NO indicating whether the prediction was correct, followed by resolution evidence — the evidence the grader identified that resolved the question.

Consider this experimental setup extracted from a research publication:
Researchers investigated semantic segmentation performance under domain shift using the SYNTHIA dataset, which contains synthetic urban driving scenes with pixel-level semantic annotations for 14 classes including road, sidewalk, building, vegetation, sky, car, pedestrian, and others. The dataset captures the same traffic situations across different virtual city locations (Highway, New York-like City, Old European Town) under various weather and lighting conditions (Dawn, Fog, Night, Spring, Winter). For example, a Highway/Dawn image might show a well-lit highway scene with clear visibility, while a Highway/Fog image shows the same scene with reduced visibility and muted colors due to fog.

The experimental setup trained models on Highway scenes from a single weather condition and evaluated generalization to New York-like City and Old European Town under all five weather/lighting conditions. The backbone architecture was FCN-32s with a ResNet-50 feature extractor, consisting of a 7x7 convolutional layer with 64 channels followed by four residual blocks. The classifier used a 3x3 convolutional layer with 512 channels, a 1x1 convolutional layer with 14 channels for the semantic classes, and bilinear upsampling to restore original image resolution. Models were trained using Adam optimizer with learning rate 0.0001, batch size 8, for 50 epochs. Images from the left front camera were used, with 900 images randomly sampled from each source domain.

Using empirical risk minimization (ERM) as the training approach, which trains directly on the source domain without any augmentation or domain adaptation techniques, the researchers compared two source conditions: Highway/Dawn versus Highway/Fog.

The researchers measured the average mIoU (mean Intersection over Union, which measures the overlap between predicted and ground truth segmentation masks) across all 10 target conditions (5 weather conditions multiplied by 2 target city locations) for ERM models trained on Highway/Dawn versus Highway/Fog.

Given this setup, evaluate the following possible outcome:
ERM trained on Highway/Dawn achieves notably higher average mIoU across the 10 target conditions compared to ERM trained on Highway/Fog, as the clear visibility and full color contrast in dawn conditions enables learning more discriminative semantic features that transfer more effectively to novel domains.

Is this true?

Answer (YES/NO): NO